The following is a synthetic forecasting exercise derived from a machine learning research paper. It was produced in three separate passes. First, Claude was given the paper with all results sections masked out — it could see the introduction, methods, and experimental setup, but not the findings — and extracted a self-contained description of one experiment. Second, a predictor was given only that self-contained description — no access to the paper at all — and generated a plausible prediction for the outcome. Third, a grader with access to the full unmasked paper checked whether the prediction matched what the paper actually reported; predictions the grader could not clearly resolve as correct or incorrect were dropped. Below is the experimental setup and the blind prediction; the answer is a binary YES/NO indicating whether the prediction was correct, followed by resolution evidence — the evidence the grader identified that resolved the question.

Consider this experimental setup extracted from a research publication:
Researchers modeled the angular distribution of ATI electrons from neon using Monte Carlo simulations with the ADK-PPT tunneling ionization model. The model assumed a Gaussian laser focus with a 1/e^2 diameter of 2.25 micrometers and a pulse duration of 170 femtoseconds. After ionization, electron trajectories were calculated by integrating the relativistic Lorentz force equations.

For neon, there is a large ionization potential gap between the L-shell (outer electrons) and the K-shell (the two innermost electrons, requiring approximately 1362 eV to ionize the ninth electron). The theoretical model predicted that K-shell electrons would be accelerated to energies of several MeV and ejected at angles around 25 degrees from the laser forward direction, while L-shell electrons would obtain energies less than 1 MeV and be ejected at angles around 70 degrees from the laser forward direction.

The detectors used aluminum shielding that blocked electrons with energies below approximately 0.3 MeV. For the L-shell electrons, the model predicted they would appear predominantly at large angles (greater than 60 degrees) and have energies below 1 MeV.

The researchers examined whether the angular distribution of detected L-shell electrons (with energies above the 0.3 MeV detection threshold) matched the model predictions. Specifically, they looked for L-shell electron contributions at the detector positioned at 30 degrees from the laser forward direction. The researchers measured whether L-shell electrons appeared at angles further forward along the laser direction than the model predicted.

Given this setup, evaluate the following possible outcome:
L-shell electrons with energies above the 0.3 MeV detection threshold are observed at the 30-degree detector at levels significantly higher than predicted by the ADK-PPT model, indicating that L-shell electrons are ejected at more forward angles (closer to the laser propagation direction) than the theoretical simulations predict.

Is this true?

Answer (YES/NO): YES